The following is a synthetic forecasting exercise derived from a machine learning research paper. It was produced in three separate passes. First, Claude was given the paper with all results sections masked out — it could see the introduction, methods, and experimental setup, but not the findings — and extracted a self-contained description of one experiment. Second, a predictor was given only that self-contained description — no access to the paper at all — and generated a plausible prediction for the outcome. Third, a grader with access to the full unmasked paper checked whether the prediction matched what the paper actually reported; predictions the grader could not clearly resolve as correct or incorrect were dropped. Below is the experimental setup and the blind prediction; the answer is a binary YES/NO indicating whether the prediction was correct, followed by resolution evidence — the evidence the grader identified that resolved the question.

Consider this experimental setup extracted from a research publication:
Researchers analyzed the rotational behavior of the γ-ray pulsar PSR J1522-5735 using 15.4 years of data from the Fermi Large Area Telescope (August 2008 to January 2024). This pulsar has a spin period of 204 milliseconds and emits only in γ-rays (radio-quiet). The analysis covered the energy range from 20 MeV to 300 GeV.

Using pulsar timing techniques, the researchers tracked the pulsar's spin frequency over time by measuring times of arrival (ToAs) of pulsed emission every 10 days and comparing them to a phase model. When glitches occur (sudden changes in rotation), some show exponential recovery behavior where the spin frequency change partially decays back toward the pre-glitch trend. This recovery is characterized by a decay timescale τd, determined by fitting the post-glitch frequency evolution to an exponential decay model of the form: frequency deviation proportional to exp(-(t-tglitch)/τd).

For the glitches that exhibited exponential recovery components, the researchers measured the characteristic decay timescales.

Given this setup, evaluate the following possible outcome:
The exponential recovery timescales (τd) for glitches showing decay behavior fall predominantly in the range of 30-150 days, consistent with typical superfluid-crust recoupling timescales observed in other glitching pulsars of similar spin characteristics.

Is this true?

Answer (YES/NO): NO